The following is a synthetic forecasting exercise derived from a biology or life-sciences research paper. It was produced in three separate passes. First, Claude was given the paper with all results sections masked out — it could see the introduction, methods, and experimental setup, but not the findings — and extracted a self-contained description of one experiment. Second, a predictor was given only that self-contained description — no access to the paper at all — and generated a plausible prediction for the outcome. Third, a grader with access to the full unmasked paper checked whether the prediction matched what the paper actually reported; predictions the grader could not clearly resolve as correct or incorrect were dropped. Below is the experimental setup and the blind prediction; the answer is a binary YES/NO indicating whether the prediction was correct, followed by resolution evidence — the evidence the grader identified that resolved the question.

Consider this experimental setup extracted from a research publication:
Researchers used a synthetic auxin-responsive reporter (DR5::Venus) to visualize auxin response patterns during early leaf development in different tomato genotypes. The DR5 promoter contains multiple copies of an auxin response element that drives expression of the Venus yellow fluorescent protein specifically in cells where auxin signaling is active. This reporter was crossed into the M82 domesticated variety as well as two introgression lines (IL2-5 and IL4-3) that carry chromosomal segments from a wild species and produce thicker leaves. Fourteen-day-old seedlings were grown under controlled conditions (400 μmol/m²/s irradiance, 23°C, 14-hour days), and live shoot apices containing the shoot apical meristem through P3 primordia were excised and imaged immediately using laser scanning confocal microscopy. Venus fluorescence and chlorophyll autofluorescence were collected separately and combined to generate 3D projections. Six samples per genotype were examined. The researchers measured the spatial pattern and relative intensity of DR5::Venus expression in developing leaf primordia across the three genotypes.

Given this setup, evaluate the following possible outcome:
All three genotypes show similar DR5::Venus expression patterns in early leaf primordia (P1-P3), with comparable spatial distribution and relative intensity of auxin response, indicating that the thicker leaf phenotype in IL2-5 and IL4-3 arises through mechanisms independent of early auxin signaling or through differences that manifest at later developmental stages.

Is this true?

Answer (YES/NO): NO